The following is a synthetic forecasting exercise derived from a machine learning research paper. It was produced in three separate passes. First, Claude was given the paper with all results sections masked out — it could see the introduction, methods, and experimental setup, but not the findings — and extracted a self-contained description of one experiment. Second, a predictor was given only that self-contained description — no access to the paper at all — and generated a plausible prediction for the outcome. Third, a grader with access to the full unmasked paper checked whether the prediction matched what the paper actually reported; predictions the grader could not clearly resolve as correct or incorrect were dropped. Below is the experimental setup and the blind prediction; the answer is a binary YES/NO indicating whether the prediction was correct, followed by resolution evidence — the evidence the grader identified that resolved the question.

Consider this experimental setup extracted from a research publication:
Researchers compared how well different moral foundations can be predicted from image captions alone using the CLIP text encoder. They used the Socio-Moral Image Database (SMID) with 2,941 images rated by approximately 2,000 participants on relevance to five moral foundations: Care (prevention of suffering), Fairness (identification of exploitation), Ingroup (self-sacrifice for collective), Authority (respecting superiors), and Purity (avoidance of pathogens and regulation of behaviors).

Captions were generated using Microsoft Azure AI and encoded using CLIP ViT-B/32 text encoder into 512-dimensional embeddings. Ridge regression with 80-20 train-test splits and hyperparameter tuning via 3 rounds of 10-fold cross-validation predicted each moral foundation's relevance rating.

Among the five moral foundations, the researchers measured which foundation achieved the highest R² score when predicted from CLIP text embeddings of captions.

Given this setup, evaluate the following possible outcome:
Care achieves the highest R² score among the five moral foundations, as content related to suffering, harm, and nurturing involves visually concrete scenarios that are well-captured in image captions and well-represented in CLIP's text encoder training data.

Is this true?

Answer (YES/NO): NO